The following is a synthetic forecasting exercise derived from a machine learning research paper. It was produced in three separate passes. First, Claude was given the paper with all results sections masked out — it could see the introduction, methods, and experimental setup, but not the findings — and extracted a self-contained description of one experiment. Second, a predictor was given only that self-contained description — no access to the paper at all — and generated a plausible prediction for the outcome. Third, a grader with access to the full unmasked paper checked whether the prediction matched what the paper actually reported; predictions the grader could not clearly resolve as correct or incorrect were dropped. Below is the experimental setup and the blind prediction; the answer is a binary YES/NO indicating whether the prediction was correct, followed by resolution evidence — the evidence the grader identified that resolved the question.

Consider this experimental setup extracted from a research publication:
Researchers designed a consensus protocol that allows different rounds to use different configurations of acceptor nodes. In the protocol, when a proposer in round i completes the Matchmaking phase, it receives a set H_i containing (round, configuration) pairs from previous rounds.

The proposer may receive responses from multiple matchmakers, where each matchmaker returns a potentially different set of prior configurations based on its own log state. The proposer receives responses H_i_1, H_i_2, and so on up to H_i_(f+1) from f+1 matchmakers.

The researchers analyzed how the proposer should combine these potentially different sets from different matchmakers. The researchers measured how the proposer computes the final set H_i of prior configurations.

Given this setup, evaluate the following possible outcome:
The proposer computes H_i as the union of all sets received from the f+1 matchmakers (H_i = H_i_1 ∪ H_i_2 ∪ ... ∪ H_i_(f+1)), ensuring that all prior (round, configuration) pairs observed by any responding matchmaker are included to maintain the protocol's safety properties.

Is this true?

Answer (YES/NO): YES